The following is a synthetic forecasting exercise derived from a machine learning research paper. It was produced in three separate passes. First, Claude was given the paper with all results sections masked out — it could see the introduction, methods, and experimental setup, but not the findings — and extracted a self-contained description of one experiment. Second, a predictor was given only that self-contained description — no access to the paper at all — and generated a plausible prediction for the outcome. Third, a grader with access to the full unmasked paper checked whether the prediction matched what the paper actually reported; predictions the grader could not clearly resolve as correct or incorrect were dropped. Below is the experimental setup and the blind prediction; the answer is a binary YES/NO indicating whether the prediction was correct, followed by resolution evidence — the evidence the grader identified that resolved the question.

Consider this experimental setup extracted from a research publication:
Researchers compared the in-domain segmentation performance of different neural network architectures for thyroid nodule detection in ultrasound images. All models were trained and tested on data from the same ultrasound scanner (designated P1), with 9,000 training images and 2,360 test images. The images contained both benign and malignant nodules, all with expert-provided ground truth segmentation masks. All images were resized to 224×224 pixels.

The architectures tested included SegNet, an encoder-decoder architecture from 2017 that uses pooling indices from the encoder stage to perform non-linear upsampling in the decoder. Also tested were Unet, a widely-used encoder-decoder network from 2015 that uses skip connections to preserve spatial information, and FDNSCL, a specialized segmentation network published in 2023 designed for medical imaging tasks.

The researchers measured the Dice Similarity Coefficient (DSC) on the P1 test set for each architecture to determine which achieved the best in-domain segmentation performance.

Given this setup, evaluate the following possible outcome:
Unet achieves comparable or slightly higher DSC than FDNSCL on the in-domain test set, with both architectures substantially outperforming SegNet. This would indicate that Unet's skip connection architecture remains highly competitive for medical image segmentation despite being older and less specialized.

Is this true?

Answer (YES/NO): NO